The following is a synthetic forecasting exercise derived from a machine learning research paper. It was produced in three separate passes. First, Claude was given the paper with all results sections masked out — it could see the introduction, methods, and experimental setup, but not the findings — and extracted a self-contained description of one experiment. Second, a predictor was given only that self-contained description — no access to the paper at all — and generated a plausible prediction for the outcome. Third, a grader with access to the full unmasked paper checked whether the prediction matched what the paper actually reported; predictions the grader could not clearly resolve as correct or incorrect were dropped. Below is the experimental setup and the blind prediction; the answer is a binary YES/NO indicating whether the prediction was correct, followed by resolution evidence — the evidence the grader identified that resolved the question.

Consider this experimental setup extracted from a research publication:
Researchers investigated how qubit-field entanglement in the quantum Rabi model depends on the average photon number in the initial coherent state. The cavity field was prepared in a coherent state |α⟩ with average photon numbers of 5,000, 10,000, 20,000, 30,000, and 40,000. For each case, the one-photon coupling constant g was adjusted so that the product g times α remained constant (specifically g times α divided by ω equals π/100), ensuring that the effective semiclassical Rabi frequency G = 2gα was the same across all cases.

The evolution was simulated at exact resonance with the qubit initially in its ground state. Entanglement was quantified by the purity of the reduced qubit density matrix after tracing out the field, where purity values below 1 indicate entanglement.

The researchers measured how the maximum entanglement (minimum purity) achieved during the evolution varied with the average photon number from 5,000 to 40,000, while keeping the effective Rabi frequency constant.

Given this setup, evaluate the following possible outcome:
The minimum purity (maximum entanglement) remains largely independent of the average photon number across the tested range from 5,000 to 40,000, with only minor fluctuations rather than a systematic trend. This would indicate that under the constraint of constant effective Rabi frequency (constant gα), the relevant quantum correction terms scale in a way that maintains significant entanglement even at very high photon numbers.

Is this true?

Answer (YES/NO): YES